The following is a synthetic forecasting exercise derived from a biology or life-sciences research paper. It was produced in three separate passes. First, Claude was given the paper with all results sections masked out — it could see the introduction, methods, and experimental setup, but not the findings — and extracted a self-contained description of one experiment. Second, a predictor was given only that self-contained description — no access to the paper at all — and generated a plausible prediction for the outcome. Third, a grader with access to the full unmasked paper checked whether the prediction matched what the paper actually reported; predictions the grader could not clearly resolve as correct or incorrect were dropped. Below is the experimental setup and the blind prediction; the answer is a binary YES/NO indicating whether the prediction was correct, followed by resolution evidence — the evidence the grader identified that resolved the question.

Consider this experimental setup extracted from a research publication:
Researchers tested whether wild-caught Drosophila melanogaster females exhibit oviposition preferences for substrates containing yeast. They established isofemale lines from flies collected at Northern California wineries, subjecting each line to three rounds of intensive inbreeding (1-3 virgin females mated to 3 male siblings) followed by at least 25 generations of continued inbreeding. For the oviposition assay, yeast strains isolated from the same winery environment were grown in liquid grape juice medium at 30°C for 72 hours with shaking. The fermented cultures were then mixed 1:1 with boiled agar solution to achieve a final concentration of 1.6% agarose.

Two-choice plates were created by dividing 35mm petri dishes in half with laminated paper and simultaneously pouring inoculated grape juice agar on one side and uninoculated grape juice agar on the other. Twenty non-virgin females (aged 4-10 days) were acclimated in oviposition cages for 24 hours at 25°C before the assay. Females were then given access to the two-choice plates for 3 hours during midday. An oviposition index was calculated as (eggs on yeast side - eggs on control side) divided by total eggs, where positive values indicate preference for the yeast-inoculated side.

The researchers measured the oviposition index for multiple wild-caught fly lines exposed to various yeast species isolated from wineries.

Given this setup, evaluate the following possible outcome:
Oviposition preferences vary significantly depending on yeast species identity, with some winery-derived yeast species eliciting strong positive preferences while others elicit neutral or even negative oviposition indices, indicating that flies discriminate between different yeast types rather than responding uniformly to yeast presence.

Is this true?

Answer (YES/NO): YES